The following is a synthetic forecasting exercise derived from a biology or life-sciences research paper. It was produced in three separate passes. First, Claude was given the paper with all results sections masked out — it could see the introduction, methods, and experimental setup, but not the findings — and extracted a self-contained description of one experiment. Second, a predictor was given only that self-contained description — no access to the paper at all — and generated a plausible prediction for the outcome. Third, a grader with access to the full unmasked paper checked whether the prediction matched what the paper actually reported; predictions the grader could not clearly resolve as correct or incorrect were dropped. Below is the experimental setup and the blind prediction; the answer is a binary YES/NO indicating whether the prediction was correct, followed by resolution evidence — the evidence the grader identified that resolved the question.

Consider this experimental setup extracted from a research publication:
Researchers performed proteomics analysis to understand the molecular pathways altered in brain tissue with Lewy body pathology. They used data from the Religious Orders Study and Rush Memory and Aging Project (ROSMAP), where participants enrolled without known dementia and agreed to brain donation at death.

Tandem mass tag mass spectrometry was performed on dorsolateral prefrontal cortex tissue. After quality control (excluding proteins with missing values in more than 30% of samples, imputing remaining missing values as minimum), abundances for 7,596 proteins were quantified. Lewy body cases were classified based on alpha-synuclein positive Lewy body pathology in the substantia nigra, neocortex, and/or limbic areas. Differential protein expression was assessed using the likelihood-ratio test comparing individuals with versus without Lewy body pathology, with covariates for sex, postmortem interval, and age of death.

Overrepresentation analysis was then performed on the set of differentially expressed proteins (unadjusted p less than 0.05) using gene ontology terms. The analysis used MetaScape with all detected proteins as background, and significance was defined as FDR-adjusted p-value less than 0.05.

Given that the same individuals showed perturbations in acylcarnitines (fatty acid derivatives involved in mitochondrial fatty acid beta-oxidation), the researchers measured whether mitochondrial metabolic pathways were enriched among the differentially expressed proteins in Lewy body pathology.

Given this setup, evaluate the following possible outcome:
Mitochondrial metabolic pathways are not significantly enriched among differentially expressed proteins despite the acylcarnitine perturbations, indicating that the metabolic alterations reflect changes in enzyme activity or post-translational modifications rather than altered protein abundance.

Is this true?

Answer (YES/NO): NO